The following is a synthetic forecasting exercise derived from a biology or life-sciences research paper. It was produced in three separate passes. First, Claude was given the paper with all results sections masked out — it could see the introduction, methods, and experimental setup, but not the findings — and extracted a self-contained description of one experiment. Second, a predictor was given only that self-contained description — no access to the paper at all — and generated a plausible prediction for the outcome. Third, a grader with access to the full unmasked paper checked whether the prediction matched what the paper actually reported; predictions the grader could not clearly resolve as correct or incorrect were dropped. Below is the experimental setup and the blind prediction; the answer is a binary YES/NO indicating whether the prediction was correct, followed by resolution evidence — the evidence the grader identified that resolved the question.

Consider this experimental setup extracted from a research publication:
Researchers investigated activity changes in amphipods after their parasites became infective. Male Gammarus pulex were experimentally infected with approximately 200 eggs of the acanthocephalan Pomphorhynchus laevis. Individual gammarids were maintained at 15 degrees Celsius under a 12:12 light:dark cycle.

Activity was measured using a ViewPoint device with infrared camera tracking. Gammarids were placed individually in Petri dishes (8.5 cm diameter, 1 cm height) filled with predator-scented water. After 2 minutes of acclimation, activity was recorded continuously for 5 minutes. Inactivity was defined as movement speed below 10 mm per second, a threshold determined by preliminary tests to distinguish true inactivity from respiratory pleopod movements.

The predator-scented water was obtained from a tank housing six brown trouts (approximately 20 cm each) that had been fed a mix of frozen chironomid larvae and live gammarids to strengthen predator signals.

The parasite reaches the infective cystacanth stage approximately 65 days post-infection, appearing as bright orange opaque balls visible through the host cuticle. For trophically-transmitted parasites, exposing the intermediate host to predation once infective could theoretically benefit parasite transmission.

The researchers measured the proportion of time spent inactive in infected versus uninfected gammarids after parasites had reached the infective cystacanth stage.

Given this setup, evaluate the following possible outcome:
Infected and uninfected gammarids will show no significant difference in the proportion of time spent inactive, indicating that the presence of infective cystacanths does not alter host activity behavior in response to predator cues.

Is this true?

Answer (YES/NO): NO